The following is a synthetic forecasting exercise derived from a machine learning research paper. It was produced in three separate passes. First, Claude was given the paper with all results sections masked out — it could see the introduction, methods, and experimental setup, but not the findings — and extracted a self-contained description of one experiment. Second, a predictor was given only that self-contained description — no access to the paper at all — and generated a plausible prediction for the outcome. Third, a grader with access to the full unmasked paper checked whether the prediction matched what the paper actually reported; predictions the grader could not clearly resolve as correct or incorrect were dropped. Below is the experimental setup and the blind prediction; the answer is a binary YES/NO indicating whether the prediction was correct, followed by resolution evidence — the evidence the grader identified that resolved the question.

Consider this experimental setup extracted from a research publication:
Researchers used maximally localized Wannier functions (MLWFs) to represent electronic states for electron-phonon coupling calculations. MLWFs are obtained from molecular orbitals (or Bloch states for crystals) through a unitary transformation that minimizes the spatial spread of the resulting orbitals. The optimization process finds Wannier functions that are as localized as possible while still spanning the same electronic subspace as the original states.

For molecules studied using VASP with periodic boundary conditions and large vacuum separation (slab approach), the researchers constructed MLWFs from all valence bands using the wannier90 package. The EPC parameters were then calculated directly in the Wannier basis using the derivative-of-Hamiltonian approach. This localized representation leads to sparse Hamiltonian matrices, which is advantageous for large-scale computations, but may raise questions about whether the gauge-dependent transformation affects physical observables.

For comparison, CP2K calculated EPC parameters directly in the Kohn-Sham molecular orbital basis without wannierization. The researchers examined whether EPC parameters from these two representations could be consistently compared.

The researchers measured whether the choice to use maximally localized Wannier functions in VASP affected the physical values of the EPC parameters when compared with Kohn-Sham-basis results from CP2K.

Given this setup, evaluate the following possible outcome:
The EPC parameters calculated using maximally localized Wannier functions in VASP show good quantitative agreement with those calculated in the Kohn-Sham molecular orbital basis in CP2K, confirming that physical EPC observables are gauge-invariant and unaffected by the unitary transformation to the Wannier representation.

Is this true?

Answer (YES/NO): YES